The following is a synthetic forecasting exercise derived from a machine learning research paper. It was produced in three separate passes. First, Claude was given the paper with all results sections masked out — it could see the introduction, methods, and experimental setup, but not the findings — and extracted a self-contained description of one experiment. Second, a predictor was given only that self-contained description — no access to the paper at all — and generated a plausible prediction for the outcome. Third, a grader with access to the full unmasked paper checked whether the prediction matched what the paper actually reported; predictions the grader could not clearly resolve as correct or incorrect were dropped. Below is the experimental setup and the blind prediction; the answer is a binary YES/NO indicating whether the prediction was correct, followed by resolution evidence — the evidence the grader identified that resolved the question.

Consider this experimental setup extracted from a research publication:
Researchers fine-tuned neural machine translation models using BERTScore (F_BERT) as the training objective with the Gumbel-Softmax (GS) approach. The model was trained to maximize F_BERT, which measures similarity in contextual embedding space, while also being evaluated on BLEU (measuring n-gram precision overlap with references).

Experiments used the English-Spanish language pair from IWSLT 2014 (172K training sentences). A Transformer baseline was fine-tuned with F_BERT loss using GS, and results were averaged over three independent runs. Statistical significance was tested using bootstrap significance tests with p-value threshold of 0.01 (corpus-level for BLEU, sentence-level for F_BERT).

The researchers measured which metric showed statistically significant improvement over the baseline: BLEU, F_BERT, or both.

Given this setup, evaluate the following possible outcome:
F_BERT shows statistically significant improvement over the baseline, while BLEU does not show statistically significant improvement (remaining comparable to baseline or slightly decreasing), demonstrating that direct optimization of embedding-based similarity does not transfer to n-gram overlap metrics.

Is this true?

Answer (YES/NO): NO